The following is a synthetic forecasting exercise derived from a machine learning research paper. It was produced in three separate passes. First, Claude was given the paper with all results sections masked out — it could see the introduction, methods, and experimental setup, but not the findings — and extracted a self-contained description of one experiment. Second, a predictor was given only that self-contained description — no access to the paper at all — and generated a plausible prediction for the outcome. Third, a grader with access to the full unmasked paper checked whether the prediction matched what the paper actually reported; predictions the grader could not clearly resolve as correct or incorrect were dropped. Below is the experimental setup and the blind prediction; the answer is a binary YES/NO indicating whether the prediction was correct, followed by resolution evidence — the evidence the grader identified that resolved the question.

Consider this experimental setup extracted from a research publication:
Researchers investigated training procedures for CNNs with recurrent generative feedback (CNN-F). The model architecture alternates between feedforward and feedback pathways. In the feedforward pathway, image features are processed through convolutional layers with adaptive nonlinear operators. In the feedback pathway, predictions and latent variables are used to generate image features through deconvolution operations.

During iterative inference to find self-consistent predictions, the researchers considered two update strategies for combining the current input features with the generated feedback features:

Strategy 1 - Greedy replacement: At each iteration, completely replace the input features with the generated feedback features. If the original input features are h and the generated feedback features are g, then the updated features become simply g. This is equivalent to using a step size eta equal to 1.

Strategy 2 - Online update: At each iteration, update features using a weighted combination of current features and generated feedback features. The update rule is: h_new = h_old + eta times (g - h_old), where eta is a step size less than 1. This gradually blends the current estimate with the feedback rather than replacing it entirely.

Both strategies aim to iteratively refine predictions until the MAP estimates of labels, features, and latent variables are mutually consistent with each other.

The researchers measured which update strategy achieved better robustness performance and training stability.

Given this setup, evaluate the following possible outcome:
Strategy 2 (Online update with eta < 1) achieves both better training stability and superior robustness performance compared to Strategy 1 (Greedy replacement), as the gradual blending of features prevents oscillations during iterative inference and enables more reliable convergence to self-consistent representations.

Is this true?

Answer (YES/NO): YES